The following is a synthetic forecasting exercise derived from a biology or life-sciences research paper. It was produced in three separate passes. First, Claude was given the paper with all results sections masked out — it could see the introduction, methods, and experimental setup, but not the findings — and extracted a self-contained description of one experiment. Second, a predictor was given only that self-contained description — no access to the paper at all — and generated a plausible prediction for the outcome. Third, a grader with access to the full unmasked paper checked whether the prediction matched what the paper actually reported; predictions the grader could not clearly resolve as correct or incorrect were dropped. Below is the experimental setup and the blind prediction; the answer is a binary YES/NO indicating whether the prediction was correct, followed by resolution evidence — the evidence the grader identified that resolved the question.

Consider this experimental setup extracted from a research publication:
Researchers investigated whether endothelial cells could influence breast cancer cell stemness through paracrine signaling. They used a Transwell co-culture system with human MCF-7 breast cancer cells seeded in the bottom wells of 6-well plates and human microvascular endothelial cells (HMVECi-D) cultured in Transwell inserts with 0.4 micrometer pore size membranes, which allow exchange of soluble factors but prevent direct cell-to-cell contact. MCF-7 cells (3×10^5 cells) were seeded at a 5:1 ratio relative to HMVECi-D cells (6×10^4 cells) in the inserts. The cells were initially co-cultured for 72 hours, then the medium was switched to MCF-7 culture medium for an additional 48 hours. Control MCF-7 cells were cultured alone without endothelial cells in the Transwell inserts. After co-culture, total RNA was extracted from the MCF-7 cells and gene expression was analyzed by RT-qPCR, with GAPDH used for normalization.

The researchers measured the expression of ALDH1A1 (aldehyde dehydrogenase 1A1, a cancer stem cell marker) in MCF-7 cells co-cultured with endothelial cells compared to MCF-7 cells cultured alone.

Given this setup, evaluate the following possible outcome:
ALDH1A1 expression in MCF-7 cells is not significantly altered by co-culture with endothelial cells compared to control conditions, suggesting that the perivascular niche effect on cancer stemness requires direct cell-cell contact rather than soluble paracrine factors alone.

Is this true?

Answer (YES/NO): NO